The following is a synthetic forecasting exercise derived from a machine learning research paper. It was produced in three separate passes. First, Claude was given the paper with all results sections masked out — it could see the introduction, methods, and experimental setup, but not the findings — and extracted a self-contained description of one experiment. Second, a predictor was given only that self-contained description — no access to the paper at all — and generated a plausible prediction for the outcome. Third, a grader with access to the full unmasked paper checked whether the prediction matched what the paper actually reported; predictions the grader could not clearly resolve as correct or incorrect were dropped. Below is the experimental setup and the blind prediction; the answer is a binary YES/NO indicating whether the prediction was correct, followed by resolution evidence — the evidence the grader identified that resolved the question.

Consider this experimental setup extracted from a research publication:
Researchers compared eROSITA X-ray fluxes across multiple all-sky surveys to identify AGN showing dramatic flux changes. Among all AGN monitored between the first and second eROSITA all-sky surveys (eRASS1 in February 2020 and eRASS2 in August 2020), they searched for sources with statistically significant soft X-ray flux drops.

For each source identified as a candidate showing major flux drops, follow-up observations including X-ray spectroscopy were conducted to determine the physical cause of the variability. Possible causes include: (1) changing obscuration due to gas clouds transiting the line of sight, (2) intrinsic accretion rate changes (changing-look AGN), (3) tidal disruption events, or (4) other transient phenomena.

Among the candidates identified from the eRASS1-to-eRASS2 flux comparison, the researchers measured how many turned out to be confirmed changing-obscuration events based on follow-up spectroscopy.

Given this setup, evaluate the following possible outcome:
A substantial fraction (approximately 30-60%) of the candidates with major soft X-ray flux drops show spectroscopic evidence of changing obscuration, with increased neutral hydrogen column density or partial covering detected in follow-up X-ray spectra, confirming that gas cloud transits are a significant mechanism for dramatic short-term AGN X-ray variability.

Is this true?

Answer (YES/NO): NO